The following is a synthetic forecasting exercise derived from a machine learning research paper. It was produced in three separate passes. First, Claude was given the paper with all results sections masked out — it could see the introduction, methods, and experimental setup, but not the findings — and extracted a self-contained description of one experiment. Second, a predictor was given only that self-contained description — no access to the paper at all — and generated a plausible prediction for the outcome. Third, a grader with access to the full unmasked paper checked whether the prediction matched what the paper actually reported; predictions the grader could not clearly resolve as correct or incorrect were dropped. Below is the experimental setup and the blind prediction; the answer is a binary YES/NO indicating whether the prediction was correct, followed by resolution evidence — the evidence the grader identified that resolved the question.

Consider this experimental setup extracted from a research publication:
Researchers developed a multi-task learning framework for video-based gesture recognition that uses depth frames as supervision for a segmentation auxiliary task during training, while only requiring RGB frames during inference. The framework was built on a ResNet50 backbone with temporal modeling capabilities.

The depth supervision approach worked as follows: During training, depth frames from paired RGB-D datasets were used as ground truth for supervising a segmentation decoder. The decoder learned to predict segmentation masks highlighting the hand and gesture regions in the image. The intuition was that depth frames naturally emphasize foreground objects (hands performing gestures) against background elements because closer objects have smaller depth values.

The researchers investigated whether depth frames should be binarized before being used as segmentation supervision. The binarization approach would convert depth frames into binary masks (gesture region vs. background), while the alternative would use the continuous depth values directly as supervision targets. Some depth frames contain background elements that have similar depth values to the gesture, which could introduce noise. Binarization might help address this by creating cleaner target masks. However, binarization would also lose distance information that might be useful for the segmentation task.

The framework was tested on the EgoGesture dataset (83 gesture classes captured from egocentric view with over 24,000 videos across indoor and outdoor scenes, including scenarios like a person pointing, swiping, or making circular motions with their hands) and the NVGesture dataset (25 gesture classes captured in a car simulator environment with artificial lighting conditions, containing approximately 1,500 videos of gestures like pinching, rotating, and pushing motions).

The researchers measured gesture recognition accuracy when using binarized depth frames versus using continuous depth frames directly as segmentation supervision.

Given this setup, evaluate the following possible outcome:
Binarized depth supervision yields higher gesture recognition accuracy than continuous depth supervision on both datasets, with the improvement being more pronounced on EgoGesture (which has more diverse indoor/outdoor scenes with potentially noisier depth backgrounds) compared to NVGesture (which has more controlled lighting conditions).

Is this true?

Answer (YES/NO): NO